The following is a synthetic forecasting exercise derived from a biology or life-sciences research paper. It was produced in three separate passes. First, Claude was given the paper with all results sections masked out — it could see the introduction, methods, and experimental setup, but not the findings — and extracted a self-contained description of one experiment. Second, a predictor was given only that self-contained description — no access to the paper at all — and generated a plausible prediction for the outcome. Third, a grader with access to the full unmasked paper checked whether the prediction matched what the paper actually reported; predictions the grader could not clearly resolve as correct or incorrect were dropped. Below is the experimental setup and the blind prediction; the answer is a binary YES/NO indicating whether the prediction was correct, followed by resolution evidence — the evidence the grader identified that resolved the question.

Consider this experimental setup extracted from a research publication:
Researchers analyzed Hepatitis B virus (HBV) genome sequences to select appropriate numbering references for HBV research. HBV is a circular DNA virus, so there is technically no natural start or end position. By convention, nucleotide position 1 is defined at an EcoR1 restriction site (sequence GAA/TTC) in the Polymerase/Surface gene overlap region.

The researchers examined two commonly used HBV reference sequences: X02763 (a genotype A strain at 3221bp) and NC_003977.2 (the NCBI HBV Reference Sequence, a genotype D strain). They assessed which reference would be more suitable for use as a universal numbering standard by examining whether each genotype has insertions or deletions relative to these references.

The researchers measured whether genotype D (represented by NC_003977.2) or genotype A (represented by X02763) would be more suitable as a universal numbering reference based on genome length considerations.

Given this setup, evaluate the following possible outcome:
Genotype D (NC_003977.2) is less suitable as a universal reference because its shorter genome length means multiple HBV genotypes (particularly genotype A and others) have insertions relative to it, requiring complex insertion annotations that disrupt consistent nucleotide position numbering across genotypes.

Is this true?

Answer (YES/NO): YES